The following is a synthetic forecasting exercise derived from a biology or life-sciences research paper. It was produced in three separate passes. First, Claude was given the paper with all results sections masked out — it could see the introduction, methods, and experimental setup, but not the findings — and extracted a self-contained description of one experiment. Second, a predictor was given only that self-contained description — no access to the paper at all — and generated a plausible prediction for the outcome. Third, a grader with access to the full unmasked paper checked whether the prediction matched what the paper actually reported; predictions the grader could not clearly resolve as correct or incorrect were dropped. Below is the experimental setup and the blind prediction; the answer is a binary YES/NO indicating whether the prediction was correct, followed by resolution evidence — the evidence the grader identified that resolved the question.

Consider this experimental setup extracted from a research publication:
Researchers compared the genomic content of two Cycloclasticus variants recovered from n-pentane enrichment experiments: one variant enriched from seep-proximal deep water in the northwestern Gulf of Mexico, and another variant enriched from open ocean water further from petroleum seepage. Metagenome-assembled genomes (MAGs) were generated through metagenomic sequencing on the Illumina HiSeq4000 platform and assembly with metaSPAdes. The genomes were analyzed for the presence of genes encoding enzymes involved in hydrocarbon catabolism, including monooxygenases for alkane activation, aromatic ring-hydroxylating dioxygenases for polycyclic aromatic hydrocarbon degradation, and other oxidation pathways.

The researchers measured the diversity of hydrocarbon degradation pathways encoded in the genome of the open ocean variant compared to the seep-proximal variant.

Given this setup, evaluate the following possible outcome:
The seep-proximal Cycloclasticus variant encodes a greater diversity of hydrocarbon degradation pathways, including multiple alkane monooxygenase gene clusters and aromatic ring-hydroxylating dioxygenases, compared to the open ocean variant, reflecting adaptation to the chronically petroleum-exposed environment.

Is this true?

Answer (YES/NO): NO